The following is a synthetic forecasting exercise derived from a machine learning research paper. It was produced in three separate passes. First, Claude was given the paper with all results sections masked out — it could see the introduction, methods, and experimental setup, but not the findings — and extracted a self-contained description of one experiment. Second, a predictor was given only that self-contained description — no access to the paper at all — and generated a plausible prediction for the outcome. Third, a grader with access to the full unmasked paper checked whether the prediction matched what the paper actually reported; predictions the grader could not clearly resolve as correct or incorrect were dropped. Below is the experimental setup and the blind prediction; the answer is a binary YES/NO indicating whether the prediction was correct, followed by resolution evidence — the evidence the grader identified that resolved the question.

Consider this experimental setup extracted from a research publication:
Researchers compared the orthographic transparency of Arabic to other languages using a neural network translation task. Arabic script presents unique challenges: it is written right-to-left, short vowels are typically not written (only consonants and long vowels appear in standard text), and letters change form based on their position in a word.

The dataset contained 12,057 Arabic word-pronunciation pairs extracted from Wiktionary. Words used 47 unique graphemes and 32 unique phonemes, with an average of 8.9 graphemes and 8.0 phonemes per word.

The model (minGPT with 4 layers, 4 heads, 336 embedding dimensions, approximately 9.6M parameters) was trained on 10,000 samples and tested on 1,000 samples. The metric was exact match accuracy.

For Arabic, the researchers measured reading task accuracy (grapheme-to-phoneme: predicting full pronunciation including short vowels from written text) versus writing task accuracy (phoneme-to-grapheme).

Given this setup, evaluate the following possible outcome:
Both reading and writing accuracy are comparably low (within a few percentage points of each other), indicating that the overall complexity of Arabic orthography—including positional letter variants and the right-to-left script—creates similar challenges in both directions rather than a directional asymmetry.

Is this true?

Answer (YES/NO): NO